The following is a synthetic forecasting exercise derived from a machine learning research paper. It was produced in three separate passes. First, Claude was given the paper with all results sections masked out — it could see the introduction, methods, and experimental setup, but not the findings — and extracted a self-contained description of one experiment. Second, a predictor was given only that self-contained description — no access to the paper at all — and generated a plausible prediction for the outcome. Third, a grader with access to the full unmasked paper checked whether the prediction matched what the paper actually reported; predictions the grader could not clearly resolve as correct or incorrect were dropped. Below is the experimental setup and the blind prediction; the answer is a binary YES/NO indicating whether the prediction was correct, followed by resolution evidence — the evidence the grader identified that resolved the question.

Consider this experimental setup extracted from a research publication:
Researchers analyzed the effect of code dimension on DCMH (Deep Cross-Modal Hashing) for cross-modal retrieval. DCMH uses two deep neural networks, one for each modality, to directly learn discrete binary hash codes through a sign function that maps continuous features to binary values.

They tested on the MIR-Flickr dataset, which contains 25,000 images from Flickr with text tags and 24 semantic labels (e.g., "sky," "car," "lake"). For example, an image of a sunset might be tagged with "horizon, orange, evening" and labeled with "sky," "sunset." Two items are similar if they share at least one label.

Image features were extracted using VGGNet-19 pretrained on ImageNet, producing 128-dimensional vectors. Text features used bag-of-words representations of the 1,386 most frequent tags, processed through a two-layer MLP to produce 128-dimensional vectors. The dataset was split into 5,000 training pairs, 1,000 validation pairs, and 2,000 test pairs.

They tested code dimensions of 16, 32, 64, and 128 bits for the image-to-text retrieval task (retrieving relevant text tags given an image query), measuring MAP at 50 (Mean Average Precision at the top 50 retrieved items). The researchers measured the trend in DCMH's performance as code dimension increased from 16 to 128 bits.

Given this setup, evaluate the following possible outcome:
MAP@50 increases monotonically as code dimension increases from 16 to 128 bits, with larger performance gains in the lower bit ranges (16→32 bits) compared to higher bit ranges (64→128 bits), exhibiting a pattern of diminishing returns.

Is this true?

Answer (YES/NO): NO